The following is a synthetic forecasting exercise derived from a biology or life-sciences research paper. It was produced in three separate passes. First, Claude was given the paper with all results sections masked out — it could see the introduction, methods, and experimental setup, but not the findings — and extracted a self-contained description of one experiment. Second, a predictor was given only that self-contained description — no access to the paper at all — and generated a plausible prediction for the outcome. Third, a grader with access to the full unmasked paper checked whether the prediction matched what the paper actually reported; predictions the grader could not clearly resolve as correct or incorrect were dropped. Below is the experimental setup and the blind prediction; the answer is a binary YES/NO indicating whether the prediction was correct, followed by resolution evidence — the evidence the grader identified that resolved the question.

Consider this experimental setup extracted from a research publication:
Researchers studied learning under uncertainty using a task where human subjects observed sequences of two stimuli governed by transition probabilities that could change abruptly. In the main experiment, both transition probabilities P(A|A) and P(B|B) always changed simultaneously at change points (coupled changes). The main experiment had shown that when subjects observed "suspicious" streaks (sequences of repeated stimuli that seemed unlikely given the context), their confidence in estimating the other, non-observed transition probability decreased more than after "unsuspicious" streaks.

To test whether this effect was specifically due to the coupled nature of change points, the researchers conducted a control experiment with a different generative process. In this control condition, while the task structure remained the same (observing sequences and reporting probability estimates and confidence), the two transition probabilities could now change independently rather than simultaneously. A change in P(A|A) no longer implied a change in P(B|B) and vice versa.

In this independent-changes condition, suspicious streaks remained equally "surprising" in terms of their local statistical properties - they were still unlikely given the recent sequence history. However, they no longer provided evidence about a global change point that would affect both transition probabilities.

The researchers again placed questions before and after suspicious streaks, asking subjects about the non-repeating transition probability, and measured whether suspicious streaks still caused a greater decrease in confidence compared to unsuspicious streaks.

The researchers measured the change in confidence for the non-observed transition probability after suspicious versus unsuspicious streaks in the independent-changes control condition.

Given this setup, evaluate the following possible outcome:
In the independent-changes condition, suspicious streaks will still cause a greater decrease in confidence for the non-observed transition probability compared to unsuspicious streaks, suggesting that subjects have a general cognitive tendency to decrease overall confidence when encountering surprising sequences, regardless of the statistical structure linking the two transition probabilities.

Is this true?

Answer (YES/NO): NO